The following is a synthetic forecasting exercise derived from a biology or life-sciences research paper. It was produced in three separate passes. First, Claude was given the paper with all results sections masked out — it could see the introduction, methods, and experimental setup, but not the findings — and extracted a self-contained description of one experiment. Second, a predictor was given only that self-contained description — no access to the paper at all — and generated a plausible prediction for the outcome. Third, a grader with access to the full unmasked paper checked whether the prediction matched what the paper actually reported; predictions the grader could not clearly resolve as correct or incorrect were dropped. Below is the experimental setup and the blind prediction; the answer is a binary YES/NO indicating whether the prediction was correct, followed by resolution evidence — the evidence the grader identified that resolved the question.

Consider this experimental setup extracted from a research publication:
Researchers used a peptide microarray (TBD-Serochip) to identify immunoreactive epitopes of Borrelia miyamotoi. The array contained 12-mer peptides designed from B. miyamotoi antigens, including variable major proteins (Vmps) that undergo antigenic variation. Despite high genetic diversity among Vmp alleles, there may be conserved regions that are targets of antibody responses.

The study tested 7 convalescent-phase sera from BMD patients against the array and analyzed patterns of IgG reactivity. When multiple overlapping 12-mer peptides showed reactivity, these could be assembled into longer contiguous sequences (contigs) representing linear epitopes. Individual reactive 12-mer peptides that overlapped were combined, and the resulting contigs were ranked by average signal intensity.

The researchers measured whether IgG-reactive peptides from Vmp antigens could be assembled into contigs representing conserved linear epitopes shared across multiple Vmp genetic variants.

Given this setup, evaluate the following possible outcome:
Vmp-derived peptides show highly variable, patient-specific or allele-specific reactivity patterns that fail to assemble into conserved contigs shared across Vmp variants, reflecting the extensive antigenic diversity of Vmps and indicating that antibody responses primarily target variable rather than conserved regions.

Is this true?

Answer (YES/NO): NO